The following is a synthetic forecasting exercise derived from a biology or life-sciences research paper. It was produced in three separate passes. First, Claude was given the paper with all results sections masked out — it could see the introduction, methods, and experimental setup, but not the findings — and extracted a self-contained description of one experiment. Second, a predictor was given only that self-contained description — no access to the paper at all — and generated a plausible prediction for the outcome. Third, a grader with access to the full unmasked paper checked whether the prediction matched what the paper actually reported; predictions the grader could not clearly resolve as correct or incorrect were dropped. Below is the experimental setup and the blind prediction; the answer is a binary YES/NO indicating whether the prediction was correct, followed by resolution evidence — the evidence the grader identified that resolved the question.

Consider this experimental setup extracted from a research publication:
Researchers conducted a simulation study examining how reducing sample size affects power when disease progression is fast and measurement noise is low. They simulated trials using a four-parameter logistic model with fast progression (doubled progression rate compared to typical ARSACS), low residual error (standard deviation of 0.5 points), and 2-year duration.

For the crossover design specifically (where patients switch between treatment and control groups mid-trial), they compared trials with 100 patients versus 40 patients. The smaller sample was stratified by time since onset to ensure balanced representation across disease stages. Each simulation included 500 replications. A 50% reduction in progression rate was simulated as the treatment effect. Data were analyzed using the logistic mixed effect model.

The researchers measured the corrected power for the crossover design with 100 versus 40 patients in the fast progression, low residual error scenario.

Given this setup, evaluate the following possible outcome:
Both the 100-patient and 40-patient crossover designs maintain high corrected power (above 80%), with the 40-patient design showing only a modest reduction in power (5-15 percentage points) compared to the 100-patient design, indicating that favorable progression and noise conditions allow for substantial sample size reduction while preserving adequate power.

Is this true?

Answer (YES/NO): YES